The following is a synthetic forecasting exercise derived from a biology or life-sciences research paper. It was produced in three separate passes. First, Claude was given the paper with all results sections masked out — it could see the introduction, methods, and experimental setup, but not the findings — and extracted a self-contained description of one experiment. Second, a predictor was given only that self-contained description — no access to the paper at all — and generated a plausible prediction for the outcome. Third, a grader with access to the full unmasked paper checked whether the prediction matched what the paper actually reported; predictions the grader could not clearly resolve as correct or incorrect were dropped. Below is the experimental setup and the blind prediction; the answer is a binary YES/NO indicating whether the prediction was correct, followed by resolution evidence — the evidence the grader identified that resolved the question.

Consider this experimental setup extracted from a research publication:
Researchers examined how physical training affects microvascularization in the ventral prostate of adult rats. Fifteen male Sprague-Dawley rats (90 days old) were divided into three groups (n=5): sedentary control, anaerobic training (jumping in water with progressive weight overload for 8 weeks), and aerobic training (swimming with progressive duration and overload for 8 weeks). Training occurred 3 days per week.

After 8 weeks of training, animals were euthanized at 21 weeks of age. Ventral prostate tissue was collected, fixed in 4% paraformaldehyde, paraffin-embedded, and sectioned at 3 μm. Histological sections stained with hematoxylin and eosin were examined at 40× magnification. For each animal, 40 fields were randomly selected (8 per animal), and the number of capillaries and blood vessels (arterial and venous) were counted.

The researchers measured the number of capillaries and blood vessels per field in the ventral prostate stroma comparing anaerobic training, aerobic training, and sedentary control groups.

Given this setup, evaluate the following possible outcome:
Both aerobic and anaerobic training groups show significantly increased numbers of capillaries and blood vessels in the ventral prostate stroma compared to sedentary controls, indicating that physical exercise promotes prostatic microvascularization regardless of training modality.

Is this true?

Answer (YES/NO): NO